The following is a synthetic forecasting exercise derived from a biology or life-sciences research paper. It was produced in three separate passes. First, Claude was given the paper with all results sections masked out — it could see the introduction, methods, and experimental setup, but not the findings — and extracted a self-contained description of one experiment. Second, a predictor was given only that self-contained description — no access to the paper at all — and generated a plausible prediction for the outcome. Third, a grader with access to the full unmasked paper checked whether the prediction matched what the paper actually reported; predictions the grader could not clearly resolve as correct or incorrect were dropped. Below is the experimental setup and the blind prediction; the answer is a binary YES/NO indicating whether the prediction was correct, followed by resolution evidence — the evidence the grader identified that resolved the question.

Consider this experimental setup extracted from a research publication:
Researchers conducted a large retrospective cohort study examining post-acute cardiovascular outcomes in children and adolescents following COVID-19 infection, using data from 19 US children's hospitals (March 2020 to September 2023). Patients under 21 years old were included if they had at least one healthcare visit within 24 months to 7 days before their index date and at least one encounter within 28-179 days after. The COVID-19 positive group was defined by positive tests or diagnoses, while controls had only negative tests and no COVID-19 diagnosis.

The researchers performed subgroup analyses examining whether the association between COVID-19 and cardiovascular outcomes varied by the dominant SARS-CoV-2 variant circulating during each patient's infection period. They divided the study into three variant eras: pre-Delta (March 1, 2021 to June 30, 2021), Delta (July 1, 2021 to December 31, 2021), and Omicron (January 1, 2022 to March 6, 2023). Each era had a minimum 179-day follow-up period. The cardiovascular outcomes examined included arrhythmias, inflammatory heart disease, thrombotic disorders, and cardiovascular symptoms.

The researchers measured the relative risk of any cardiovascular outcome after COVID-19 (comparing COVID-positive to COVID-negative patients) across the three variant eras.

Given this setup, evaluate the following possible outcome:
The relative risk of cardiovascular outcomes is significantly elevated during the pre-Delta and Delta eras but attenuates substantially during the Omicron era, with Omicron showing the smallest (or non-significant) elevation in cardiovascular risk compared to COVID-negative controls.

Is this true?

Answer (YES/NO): NO